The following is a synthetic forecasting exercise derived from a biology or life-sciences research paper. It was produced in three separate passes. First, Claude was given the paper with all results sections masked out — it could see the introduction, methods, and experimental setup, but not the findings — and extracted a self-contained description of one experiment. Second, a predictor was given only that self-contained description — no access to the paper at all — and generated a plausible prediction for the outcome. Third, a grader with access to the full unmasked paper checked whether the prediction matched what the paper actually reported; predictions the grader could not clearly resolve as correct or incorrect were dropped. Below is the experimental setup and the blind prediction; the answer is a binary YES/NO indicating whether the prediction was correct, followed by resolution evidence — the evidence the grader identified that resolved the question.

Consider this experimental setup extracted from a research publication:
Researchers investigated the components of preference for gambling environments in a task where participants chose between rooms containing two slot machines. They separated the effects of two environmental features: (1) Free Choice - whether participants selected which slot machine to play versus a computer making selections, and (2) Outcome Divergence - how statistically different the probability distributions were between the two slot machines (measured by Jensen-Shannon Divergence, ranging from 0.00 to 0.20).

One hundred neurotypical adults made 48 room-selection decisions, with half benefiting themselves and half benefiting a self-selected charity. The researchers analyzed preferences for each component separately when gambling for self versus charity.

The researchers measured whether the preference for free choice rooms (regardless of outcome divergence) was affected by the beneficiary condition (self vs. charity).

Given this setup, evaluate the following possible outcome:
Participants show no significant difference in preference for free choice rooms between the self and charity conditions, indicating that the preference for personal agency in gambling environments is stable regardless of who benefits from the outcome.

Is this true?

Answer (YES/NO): NO